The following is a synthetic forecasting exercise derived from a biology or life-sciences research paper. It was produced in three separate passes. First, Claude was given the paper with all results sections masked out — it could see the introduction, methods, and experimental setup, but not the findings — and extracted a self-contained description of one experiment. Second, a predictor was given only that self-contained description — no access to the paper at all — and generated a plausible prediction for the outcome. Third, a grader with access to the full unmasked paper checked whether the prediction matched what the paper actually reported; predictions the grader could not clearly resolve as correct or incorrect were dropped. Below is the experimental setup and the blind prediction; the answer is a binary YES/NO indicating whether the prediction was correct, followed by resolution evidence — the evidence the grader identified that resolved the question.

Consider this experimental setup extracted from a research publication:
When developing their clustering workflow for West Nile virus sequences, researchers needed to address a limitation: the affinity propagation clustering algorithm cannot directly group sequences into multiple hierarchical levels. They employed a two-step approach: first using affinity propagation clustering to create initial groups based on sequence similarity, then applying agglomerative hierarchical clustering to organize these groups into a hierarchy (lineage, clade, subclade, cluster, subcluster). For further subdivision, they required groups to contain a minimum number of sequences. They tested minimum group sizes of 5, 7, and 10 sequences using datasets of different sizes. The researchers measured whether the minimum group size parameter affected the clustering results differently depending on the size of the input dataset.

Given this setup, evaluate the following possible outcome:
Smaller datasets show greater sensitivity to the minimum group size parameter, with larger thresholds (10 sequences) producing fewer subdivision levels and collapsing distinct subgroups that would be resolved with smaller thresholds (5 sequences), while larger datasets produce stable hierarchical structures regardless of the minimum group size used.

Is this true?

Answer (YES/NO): NO